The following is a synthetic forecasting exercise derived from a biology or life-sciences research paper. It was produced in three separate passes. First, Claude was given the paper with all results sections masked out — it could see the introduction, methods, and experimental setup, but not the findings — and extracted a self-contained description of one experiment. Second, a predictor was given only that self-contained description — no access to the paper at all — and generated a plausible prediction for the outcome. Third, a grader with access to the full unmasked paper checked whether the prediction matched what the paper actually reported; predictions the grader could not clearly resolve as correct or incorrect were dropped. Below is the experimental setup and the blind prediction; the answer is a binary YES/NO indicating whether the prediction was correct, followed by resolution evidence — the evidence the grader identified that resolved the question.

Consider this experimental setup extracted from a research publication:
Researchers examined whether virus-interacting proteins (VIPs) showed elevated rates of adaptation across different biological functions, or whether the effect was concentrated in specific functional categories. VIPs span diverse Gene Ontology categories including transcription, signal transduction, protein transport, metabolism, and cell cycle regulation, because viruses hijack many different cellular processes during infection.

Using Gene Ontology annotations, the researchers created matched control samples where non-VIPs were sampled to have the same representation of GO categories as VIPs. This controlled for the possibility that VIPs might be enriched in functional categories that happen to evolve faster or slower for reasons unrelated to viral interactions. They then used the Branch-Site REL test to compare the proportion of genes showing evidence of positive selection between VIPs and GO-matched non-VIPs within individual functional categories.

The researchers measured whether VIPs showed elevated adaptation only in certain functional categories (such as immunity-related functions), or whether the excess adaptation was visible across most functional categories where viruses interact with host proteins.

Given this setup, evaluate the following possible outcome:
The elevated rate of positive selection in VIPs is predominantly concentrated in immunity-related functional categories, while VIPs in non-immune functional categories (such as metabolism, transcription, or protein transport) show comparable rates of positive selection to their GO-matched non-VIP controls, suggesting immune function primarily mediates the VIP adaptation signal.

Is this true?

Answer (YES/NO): NO